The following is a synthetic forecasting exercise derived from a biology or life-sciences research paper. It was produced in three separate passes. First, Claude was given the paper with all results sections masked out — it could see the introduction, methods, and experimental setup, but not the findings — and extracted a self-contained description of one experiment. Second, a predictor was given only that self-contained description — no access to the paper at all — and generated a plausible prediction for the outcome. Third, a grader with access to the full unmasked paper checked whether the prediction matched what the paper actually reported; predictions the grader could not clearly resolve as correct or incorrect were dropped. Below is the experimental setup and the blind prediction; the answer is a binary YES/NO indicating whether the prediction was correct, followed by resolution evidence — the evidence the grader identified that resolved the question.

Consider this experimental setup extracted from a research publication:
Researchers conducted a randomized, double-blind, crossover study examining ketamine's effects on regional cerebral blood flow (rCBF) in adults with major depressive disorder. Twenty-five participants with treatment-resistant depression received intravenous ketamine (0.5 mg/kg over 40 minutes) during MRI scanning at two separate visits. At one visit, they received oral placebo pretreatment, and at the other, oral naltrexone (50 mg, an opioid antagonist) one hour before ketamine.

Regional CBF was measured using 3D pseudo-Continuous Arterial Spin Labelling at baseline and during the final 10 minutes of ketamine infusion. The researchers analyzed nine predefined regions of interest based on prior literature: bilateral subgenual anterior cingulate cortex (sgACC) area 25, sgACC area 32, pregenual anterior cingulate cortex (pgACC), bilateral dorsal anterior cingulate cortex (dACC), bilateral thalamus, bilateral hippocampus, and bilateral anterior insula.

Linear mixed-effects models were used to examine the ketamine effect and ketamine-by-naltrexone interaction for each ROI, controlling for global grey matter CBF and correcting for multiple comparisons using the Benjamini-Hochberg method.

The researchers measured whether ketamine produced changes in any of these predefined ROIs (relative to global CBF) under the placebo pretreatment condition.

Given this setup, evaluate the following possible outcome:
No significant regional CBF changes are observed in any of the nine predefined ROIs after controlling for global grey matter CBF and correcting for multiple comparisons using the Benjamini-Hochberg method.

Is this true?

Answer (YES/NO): NO